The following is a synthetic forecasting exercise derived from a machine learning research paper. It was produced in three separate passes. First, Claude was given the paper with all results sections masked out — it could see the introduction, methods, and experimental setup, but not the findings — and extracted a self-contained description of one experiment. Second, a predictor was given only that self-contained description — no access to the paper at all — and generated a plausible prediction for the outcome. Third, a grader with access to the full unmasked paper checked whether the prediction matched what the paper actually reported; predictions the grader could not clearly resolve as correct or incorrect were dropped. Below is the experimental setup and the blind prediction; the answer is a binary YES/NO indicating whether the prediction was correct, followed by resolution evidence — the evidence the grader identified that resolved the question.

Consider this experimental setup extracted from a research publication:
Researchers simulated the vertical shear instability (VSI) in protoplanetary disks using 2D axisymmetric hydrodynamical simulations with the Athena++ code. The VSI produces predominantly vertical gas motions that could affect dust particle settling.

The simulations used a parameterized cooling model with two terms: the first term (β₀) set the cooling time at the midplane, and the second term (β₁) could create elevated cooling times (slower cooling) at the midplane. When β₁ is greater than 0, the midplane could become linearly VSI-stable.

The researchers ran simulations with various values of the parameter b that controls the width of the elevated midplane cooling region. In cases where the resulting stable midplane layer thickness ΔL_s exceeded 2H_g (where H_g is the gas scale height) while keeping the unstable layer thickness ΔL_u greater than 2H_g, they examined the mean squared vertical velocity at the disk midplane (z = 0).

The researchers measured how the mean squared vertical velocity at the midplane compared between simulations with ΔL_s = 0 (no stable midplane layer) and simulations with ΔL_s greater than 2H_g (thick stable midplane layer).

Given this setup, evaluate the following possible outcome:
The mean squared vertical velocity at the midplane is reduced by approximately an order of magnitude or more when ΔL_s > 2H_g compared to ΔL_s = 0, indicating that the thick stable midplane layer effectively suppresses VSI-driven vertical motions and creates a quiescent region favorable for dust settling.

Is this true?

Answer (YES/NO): YES